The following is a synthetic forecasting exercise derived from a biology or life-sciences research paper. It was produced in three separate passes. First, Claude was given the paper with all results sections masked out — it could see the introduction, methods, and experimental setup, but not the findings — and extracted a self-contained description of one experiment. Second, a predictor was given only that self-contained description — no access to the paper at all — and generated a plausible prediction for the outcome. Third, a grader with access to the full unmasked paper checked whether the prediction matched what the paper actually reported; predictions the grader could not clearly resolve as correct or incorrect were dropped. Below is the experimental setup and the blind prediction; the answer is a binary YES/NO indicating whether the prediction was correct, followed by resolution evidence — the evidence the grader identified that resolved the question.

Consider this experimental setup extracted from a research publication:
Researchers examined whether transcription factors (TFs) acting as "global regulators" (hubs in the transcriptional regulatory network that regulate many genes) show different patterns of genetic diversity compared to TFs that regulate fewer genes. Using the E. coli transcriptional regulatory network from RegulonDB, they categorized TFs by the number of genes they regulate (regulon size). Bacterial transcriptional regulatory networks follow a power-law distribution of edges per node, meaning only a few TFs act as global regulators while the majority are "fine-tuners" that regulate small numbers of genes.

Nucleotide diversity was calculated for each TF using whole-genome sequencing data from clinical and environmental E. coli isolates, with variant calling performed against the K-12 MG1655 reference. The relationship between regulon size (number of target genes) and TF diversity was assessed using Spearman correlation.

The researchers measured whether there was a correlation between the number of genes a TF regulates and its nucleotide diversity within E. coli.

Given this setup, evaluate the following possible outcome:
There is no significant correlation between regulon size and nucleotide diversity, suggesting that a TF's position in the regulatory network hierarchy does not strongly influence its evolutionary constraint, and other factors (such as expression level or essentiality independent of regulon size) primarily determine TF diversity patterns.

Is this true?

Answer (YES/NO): NO